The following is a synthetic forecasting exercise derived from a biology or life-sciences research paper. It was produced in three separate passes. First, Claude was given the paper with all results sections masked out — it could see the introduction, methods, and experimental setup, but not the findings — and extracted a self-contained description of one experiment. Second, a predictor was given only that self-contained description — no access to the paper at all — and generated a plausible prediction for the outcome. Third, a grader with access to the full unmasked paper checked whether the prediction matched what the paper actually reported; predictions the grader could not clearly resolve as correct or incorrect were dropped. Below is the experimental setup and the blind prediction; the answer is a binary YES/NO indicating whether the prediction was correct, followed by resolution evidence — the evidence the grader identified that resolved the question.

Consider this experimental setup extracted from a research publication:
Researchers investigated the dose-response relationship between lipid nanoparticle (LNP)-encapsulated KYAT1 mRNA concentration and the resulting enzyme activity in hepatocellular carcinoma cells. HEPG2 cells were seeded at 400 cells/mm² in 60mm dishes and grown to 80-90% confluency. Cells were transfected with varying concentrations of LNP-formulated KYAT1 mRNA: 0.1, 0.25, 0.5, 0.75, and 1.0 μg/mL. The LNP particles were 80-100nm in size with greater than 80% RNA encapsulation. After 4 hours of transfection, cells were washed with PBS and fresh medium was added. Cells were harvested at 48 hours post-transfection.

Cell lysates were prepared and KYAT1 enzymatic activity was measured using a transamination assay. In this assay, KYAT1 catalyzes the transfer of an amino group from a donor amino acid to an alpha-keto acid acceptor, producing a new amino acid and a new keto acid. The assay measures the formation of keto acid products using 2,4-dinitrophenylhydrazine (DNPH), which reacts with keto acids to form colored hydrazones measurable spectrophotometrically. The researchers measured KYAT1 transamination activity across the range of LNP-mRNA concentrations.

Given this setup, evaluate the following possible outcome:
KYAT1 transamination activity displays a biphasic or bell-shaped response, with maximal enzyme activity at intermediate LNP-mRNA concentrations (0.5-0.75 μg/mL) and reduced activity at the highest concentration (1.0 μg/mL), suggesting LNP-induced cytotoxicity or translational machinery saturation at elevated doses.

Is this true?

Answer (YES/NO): NO